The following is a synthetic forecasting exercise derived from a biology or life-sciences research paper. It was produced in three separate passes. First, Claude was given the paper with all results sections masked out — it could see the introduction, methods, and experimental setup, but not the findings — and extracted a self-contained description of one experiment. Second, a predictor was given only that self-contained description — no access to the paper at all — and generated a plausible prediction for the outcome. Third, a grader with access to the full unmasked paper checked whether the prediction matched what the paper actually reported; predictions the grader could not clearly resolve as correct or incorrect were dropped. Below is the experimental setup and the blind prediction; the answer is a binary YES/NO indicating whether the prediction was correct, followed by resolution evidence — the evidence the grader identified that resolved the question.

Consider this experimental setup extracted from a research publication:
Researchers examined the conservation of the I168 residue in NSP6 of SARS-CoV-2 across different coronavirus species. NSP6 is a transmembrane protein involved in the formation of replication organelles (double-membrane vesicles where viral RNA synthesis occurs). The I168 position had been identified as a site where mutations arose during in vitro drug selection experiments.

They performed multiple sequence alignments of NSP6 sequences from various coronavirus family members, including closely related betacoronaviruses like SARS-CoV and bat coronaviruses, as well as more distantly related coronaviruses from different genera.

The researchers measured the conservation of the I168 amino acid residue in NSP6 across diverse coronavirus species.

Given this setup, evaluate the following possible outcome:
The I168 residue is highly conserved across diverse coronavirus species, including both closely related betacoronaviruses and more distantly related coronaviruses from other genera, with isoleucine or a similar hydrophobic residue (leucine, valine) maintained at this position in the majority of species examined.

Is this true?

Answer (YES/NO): NO